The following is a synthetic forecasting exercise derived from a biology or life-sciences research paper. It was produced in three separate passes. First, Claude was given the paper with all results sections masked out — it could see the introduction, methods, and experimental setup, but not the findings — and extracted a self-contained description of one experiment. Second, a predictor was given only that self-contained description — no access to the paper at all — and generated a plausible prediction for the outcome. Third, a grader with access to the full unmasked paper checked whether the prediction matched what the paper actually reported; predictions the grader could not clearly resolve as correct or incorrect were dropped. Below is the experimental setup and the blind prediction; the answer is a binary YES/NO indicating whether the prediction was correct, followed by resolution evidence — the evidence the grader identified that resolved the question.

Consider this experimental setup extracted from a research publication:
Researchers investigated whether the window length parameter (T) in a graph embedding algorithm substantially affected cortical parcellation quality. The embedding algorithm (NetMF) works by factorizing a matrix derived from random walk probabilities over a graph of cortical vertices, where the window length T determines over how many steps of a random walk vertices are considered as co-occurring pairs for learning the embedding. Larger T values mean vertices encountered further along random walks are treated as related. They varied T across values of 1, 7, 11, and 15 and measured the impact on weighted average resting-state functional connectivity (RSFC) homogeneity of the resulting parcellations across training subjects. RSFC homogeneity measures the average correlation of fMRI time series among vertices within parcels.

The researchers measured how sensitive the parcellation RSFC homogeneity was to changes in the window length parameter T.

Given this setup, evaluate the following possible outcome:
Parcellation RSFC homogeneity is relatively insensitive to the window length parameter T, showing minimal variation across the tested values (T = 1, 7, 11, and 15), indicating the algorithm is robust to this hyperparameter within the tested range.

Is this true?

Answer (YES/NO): YES